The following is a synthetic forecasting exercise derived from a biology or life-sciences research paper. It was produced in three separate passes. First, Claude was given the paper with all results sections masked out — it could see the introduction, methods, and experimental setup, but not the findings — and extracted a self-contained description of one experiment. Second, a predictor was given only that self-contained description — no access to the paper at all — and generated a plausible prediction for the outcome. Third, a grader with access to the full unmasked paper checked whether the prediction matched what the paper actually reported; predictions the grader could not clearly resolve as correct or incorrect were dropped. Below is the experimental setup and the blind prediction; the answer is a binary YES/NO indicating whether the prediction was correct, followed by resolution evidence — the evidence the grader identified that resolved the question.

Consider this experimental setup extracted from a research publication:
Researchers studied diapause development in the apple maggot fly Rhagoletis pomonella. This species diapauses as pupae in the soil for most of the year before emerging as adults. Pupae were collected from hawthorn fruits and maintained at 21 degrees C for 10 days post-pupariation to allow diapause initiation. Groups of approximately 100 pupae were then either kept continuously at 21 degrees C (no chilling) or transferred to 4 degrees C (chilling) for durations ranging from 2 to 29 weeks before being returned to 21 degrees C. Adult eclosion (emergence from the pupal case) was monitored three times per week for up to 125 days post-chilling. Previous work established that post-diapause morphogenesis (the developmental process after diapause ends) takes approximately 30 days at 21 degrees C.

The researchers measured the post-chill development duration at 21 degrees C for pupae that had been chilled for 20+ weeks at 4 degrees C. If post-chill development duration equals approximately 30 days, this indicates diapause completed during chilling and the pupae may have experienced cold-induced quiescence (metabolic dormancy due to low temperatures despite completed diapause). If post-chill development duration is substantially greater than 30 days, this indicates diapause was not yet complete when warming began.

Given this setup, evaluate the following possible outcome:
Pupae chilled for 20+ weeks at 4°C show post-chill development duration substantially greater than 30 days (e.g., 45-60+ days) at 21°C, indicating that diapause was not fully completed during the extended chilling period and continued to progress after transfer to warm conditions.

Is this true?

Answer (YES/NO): YES